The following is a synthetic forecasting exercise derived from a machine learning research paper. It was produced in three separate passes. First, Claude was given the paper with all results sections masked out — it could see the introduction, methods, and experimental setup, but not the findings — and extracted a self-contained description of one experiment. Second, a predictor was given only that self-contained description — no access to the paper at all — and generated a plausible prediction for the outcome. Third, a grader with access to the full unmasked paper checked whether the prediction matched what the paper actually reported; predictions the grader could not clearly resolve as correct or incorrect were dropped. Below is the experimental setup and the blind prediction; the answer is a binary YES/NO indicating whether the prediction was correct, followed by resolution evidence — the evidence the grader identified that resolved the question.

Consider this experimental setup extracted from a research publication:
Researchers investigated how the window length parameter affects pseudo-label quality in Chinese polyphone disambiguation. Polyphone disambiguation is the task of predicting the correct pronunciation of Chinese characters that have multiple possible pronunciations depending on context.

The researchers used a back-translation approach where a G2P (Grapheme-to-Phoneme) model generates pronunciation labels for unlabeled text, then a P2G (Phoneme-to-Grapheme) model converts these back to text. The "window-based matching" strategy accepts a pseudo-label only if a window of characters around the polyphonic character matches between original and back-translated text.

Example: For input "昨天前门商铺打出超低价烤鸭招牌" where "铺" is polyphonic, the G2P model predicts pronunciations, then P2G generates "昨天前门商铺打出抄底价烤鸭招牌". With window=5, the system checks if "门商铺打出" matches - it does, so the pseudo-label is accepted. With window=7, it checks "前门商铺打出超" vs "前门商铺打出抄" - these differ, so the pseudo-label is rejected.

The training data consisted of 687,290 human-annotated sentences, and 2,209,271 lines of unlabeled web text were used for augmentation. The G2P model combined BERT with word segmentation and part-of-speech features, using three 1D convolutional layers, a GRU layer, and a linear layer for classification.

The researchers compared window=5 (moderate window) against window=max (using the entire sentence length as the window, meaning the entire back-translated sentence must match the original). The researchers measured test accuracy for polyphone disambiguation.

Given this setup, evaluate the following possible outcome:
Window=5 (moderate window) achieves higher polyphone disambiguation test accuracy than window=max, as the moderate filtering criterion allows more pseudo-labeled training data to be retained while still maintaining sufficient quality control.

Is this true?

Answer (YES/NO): YES